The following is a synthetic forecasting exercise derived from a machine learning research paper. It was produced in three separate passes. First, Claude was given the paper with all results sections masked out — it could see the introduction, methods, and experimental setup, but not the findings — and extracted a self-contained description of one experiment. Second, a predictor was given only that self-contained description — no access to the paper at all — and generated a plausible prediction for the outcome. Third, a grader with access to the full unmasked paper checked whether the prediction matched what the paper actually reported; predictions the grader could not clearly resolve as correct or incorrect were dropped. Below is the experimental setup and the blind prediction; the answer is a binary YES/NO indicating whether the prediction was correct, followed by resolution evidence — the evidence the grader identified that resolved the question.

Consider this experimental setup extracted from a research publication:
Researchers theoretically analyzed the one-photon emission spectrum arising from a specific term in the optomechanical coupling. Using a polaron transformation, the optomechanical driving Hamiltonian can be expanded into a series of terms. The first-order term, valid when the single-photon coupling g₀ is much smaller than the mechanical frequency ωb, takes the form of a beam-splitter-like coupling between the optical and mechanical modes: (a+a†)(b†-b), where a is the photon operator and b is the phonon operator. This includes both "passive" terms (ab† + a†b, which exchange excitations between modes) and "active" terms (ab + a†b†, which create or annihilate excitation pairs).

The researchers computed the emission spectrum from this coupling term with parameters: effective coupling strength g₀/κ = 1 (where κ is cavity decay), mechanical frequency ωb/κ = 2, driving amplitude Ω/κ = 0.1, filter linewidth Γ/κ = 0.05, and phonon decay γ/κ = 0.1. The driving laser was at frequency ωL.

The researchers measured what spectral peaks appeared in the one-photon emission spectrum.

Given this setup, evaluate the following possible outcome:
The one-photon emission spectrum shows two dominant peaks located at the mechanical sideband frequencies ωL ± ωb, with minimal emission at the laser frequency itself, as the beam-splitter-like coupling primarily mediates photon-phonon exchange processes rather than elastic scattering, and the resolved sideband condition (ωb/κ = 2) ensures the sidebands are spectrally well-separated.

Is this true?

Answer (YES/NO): NO